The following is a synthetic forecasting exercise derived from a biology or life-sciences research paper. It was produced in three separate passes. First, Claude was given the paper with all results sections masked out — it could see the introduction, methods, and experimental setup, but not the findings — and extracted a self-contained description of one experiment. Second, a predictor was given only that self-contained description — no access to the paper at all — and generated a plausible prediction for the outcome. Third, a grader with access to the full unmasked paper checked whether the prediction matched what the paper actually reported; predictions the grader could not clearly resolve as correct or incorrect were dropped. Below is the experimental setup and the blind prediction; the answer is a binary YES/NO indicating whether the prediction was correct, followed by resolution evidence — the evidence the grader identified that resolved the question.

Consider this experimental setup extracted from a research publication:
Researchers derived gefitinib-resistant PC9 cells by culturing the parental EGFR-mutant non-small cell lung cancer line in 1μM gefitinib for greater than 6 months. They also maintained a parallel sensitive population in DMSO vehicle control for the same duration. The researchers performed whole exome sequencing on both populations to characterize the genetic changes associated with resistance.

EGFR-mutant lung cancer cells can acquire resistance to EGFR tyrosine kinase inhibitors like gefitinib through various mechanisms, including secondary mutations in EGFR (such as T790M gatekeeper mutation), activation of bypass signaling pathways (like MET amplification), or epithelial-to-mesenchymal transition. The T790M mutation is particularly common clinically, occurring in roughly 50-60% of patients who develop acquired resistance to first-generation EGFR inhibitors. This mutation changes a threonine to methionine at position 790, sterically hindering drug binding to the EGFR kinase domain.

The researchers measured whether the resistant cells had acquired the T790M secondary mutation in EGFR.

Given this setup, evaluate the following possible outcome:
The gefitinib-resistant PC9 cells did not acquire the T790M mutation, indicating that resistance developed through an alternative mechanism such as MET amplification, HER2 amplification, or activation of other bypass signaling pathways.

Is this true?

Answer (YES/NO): YES